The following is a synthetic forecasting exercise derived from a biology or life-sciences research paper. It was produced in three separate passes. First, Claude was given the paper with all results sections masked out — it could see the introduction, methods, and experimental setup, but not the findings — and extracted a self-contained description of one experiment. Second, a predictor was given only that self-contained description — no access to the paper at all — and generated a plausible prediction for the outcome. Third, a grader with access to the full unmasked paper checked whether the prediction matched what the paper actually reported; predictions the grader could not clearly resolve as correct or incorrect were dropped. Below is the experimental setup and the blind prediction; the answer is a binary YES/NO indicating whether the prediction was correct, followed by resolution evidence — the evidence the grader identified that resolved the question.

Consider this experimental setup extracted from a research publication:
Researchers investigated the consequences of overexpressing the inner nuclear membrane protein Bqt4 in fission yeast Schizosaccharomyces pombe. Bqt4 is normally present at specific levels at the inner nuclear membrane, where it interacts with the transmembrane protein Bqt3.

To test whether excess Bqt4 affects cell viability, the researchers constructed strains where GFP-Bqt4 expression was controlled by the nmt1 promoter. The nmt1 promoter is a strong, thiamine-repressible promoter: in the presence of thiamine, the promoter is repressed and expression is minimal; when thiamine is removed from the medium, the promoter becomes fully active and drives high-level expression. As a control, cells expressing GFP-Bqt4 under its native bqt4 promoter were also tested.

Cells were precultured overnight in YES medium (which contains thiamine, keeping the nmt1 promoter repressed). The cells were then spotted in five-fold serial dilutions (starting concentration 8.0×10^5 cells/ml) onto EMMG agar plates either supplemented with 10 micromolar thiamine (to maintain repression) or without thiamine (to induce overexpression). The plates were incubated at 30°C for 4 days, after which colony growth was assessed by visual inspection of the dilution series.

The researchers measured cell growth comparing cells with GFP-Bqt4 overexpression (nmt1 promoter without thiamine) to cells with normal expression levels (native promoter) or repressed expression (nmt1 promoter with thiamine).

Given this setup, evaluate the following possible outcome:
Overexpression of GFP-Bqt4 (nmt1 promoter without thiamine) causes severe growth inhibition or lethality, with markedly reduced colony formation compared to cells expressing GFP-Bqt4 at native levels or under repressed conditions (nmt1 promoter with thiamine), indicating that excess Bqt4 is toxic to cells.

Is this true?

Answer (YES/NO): YES